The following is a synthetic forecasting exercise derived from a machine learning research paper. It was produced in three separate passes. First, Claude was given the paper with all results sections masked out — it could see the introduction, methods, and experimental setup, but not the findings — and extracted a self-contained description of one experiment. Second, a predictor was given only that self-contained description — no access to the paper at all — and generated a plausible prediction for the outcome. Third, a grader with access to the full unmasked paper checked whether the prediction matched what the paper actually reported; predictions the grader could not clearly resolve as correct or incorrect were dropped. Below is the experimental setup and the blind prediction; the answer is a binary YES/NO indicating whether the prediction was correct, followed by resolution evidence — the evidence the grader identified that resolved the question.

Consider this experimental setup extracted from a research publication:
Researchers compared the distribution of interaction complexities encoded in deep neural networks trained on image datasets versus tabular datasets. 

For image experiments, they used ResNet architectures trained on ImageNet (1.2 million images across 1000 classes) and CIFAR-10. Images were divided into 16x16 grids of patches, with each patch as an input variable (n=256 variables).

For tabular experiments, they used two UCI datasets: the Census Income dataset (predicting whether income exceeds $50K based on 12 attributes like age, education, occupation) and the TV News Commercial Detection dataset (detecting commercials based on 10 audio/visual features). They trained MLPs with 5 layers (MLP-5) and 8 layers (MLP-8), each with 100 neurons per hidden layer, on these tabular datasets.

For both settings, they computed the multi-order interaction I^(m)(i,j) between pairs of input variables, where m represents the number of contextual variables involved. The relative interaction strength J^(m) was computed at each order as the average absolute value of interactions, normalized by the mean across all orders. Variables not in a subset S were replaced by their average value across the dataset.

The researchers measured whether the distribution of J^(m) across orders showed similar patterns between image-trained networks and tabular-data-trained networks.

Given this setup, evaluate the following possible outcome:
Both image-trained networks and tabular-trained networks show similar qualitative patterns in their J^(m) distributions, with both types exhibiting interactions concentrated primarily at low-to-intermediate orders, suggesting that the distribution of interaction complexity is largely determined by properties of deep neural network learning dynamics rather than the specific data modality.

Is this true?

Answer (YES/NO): NO